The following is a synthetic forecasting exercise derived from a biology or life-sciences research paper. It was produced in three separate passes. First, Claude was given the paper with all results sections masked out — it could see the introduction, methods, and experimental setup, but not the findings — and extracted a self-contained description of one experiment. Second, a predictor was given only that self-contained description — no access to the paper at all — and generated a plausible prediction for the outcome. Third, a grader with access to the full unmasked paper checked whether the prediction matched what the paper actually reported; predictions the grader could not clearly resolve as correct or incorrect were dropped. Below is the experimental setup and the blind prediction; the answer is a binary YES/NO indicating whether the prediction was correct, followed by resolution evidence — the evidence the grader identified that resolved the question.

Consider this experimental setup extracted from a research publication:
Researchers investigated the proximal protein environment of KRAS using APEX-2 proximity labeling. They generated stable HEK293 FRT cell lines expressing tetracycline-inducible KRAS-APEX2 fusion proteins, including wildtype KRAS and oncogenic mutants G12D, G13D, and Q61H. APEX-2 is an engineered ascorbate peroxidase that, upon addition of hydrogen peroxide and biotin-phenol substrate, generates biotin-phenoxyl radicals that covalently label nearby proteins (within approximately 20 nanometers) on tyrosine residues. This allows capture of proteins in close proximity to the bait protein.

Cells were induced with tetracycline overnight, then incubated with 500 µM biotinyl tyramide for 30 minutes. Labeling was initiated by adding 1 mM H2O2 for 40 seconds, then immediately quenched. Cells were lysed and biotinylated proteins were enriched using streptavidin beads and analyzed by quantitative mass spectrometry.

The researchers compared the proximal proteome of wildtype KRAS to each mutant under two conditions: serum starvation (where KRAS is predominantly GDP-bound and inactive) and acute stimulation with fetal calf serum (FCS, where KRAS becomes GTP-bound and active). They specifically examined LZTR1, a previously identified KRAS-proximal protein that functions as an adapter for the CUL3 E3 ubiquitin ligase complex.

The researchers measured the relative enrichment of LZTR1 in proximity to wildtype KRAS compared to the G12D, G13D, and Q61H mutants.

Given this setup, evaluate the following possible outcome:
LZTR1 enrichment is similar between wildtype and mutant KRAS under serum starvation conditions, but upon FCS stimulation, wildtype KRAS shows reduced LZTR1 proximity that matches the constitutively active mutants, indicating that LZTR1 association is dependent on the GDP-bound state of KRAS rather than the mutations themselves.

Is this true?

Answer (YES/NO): NO